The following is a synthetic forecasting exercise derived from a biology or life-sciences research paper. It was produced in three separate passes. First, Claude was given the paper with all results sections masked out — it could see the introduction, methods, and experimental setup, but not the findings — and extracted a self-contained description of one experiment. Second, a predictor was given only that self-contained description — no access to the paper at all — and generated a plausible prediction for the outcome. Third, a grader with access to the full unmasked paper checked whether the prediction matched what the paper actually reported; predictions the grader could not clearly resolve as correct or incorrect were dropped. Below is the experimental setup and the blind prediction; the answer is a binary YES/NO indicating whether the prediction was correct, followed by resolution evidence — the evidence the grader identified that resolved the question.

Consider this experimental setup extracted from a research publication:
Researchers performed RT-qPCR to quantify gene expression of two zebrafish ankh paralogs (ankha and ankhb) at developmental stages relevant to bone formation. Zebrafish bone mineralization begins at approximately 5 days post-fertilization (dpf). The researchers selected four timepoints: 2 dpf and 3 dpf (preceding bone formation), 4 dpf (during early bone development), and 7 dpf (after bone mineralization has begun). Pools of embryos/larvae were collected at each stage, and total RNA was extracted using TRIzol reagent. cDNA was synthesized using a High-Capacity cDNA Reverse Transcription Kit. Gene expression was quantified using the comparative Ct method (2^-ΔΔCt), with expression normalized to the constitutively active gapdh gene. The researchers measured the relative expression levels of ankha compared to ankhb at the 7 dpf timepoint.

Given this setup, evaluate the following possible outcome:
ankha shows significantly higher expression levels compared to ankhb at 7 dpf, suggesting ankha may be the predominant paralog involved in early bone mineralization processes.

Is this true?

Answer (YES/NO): NO